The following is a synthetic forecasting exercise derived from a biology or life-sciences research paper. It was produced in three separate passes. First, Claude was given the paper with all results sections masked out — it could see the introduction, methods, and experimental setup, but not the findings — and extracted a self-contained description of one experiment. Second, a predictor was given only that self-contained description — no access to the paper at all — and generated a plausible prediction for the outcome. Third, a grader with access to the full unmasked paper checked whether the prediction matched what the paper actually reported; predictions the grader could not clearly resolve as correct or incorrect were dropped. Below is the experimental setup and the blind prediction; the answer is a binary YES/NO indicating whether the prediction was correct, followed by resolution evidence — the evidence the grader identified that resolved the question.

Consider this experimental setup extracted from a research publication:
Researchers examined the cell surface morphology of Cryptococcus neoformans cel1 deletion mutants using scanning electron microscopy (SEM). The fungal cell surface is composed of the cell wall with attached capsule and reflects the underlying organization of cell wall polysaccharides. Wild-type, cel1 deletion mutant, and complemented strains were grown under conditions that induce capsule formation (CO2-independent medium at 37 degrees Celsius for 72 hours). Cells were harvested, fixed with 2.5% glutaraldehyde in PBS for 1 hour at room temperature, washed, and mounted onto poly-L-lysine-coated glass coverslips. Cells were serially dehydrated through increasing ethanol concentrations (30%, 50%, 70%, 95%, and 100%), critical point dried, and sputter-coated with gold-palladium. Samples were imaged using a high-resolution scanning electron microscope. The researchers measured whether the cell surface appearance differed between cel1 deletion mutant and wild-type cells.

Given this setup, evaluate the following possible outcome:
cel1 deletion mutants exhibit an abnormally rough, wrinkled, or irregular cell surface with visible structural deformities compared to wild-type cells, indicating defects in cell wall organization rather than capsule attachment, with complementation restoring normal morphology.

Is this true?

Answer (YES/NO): NO